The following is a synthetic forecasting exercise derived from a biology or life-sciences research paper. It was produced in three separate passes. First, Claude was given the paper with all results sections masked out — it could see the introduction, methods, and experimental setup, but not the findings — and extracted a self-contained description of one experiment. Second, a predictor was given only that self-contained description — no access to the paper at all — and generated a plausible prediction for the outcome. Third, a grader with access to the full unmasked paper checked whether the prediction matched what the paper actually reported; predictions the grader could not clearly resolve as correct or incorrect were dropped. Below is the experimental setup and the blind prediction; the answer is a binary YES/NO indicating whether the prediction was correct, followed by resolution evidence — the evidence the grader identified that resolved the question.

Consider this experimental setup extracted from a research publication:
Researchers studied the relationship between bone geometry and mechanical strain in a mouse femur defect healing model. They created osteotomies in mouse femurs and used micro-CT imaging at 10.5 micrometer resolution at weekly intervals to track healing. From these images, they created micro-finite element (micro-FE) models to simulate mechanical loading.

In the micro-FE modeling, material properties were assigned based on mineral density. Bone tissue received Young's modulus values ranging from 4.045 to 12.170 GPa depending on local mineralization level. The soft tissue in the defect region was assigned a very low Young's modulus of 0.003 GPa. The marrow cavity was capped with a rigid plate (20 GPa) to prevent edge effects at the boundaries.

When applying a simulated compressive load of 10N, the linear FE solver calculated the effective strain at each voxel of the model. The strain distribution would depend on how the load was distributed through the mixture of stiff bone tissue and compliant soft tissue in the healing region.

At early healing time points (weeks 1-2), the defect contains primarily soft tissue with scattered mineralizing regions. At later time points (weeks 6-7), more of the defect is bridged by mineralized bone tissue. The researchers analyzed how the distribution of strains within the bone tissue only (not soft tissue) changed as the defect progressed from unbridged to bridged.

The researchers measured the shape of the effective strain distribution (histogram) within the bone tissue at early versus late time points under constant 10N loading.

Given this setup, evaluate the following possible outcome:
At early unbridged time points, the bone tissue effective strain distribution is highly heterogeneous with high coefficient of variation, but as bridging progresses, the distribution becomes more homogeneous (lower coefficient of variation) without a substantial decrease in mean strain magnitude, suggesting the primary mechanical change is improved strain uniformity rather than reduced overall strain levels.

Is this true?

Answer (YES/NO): NO